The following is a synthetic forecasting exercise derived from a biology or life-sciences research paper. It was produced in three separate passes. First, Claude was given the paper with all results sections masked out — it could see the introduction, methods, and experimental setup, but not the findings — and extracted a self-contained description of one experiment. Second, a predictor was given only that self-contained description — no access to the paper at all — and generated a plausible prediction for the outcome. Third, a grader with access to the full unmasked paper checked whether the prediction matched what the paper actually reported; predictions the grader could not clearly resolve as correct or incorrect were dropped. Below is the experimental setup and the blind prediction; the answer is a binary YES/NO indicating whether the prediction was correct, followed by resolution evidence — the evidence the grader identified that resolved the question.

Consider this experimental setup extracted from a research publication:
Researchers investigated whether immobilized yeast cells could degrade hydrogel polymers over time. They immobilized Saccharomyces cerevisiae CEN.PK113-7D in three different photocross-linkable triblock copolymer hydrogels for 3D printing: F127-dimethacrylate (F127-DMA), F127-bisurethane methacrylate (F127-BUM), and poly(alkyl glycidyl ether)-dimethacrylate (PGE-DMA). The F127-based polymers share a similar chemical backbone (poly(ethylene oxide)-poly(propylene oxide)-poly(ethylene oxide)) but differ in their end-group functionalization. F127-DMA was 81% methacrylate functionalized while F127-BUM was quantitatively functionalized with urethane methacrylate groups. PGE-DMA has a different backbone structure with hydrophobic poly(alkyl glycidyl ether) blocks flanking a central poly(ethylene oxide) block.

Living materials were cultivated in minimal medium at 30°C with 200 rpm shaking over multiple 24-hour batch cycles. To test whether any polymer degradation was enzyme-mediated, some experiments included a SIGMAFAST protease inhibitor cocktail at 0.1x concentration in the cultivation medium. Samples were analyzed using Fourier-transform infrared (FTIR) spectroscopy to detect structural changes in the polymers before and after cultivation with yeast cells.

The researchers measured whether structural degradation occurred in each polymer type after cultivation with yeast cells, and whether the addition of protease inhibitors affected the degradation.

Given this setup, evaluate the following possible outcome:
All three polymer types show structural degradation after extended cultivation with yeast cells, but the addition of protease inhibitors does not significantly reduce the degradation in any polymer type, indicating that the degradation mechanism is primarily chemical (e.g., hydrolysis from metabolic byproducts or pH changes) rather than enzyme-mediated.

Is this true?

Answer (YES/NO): NO